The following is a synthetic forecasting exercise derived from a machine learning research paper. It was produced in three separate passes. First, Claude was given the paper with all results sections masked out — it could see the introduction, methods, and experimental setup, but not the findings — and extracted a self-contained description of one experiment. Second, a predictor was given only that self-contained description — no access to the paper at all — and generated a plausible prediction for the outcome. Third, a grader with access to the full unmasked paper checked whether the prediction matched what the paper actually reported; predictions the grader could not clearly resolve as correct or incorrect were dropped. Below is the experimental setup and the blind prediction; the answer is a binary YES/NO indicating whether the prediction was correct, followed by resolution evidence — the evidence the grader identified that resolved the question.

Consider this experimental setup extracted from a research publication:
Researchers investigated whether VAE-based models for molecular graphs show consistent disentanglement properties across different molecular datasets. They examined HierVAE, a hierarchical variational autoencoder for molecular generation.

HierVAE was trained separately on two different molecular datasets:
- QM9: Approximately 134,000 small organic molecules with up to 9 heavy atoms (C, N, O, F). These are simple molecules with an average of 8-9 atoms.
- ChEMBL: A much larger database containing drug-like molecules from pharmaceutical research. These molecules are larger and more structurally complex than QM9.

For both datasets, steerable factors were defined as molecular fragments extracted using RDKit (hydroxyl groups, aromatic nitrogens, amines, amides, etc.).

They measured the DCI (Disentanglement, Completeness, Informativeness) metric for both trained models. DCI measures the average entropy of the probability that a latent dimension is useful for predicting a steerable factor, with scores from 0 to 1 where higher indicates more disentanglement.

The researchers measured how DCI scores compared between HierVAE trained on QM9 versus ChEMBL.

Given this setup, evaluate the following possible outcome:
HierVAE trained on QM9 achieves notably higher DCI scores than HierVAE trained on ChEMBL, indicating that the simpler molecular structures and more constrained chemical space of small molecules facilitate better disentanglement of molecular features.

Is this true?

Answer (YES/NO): YES